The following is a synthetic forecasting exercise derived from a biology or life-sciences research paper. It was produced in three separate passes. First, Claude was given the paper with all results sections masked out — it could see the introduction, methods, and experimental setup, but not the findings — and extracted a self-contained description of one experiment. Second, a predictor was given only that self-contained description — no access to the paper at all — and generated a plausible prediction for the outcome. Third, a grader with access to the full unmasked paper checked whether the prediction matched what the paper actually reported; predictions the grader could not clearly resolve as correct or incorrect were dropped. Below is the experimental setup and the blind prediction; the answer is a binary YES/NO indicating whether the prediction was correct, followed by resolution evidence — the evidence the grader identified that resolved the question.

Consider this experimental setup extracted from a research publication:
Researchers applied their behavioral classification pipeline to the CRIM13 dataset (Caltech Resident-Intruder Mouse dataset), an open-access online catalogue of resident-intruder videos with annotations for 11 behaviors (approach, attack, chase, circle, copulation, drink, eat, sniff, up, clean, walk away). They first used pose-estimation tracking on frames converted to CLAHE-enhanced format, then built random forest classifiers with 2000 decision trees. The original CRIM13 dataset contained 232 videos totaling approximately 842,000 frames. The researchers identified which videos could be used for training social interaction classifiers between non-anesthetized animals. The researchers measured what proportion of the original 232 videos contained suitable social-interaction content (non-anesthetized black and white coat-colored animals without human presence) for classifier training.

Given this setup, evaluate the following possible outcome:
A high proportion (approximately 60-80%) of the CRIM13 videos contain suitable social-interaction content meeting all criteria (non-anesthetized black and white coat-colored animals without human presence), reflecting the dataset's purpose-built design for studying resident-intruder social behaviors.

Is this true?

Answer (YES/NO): NO